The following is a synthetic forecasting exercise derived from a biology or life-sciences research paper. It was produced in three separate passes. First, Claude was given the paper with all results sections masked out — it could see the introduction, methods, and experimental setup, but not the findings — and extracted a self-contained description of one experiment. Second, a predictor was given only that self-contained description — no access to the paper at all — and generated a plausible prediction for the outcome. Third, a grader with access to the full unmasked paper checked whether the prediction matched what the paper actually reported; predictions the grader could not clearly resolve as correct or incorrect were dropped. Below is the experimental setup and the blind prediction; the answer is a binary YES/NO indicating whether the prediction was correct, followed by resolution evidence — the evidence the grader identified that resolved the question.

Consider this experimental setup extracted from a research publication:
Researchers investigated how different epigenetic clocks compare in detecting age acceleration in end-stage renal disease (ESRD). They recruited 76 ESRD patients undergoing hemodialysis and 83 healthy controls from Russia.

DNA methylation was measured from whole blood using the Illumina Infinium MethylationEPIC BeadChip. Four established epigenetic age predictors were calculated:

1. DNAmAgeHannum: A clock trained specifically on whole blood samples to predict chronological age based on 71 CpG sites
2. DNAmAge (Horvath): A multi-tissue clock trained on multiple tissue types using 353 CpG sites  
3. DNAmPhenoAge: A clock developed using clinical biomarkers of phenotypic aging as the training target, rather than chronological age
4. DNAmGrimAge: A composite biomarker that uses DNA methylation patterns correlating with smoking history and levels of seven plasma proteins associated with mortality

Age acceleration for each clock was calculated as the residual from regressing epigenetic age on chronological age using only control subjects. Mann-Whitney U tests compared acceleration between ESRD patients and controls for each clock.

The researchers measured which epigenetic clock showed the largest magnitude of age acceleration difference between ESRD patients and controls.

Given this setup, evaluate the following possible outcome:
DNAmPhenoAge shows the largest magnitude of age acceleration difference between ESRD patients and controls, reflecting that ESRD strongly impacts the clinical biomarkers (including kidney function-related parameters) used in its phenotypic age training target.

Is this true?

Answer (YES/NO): YES